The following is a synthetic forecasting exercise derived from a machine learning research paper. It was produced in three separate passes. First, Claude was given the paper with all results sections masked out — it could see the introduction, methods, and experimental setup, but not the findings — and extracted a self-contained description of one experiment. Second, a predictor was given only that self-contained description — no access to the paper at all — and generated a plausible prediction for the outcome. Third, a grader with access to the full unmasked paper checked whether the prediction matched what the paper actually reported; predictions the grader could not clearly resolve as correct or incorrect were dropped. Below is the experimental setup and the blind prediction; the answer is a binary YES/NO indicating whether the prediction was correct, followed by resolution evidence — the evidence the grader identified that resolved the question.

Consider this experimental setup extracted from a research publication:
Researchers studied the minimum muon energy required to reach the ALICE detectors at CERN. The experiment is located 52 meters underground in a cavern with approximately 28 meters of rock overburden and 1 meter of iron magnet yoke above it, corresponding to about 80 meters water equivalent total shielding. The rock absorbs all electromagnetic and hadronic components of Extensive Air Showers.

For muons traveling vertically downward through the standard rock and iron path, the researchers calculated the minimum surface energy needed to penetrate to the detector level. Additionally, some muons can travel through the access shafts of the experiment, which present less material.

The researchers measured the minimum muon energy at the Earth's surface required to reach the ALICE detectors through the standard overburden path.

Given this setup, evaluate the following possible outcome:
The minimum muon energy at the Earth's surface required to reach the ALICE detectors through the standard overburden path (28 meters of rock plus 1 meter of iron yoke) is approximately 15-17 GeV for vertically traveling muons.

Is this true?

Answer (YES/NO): YES